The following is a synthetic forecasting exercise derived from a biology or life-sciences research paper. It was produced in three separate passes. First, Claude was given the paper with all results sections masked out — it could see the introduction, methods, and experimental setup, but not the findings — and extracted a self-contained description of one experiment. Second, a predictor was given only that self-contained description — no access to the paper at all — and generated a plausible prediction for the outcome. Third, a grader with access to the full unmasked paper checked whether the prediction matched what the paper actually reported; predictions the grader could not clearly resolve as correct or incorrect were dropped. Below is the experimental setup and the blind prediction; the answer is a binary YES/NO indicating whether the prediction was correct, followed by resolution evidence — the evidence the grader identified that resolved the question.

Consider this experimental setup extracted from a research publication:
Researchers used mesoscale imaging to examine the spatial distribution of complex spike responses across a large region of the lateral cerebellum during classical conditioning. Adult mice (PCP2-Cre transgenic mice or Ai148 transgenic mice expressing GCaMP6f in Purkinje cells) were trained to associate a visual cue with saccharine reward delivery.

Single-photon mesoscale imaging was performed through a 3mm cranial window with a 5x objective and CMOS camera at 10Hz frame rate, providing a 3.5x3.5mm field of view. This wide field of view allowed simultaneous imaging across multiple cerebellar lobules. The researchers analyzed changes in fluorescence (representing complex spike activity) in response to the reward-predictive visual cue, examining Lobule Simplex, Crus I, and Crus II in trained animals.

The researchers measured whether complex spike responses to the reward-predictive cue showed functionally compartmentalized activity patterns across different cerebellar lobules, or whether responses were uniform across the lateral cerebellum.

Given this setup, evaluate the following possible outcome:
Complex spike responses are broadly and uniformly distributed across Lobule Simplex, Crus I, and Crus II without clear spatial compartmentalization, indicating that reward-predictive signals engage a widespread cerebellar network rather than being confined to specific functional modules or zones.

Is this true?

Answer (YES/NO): NO